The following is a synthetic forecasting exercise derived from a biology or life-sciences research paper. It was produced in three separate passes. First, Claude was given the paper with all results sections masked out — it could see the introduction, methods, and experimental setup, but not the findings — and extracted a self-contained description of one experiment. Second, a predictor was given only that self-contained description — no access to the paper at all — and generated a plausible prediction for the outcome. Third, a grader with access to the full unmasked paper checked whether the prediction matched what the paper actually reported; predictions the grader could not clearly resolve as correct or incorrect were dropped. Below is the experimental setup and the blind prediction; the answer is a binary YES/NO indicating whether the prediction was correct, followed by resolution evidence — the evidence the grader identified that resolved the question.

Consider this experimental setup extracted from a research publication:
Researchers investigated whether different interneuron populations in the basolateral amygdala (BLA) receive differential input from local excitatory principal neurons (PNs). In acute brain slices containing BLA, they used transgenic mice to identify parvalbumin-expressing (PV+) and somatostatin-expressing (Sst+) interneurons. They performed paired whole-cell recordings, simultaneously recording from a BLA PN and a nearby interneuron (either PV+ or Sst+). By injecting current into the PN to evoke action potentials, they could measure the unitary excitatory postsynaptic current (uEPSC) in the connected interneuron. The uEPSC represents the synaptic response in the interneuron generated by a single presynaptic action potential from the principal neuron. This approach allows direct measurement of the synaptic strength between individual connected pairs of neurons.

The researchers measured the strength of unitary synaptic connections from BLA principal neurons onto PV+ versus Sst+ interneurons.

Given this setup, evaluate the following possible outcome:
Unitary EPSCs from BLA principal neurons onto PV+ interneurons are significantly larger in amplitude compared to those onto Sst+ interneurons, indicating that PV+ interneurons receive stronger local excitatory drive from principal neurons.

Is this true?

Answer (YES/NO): YES